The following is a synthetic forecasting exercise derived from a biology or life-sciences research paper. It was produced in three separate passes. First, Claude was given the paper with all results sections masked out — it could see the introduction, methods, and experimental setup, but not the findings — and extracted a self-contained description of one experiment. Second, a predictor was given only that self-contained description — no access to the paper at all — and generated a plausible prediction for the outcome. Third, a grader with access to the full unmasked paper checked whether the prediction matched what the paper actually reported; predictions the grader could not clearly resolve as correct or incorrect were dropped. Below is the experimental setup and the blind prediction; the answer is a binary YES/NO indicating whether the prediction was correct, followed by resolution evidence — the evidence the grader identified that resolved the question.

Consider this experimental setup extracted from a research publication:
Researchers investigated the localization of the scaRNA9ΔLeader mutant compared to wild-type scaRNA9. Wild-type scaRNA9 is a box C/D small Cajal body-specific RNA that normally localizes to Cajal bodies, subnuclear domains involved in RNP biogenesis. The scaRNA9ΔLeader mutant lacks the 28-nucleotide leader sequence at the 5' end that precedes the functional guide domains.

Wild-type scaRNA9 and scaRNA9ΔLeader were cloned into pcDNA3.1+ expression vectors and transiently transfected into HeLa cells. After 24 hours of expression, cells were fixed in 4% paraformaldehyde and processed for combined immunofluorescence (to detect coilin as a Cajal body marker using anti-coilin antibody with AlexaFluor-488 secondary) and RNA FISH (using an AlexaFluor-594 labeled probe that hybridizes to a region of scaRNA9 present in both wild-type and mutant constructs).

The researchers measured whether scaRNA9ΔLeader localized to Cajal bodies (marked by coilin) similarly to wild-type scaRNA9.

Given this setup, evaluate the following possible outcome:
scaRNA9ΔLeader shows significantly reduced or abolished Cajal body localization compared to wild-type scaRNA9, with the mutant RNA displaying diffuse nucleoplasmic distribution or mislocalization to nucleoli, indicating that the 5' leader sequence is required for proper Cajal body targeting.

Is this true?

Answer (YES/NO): NO